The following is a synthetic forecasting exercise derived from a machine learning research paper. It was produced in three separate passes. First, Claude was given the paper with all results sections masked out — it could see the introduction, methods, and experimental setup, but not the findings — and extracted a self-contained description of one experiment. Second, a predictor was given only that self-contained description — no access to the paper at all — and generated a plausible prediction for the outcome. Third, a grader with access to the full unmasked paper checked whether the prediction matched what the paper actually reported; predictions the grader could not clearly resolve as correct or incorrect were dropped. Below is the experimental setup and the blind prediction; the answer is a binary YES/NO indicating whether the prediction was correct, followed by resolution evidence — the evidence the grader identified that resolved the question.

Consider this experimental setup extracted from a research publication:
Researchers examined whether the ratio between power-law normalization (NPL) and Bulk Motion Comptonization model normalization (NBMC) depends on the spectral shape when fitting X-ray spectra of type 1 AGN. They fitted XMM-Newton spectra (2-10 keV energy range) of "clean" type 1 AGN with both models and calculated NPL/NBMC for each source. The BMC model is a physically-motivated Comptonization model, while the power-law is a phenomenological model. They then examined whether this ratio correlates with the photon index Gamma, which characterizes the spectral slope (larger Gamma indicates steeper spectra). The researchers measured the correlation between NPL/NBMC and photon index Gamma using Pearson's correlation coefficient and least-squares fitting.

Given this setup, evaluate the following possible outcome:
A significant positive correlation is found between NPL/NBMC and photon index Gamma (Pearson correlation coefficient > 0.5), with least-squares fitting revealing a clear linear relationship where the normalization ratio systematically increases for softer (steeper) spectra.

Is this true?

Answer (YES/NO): YES